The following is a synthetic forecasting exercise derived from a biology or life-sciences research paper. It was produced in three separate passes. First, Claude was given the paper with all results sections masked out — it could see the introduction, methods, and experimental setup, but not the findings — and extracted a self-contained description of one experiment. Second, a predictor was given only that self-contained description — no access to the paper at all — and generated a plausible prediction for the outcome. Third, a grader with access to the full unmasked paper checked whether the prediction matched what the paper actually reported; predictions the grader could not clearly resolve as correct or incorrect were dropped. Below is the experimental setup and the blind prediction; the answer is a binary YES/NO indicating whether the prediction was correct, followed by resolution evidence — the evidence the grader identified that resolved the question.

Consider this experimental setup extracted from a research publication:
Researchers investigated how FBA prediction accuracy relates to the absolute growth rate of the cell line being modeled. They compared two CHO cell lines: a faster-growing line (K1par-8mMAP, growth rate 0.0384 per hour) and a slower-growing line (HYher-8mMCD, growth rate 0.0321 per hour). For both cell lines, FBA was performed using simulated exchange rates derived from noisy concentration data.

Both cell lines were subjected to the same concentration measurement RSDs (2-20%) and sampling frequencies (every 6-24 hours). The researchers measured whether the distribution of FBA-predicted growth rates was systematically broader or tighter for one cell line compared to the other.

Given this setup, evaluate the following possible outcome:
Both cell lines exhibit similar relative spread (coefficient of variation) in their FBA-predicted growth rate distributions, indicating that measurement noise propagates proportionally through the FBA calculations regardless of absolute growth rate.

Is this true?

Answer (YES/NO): NO